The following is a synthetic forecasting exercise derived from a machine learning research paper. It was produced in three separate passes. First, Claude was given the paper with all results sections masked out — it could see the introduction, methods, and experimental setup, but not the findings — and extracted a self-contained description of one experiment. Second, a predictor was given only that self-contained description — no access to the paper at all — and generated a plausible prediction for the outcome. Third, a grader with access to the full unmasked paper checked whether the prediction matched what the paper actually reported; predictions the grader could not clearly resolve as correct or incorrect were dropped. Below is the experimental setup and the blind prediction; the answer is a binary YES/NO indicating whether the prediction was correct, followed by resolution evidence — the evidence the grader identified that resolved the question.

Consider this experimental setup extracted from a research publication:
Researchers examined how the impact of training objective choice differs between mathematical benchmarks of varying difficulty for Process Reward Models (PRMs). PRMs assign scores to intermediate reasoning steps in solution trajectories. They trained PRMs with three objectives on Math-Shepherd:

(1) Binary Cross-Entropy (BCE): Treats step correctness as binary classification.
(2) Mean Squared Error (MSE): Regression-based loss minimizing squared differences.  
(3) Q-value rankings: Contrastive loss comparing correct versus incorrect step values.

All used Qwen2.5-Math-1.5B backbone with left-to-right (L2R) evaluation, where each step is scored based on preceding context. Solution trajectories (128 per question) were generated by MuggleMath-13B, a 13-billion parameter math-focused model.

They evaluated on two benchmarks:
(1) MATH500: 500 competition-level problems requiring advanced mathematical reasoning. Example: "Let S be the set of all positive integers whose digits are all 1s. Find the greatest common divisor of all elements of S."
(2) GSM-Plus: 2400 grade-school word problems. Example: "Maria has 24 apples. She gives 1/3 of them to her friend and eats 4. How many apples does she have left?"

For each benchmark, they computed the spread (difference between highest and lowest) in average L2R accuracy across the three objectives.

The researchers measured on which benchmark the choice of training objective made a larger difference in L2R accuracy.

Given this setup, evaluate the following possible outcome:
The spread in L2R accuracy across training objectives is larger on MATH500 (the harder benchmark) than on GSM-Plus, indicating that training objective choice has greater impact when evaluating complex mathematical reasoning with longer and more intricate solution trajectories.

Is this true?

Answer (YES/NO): YES